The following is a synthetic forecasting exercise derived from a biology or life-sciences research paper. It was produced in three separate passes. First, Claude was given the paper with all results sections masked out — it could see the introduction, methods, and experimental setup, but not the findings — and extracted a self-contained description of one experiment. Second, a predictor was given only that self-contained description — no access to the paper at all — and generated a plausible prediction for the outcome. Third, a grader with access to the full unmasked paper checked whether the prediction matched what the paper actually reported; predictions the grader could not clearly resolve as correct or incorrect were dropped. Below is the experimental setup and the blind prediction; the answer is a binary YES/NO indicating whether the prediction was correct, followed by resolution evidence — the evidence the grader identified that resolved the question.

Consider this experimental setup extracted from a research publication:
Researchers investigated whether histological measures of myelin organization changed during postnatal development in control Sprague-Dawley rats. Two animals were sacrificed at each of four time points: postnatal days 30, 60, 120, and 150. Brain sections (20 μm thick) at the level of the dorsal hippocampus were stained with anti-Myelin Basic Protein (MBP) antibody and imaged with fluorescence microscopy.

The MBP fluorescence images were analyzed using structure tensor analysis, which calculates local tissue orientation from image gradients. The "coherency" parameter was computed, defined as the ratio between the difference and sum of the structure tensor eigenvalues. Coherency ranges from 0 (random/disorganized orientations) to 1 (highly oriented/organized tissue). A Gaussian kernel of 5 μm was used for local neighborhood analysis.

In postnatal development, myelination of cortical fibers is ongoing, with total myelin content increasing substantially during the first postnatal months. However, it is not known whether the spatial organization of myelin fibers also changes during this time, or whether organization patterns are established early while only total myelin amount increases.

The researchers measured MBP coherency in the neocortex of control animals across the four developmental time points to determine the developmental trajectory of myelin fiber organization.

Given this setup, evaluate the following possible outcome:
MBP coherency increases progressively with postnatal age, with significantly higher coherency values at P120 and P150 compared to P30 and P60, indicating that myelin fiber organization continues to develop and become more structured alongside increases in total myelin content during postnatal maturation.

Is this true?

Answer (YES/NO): NO